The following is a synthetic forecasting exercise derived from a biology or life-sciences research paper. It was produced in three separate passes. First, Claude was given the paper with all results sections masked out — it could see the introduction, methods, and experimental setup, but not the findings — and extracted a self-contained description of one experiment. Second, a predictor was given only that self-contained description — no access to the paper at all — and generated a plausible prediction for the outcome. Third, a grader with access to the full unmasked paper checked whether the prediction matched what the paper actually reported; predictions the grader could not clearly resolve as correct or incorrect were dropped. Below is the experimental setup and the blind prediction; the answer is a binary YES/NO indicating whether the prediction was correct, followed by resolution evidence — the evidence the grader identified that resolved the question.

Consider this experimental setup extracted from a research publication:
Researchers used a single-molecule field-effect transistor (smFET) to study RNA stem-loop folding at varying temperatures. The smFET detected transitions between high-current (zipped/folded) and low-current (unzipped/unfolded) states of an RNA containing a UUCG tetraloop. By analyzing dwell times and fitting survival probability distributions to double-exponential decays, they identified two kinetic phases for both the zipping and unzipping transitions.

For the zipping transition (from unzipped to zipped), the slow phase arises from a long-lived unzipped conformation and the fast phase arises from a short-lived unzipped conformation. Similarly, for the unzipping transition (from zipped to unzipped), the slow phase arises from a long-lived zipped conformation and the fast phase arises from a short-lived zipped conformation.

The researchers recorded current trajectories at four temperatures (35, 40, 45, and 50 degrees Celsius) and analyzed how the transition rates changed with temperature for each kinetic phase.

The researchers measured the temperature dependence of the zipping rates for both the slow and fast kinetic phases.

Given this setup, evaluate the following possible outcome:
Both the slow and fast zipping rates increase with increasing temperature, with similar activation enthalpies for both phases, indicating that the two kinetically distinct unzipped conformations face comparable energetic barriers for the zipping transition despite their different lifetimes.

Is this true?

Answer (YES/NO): NO